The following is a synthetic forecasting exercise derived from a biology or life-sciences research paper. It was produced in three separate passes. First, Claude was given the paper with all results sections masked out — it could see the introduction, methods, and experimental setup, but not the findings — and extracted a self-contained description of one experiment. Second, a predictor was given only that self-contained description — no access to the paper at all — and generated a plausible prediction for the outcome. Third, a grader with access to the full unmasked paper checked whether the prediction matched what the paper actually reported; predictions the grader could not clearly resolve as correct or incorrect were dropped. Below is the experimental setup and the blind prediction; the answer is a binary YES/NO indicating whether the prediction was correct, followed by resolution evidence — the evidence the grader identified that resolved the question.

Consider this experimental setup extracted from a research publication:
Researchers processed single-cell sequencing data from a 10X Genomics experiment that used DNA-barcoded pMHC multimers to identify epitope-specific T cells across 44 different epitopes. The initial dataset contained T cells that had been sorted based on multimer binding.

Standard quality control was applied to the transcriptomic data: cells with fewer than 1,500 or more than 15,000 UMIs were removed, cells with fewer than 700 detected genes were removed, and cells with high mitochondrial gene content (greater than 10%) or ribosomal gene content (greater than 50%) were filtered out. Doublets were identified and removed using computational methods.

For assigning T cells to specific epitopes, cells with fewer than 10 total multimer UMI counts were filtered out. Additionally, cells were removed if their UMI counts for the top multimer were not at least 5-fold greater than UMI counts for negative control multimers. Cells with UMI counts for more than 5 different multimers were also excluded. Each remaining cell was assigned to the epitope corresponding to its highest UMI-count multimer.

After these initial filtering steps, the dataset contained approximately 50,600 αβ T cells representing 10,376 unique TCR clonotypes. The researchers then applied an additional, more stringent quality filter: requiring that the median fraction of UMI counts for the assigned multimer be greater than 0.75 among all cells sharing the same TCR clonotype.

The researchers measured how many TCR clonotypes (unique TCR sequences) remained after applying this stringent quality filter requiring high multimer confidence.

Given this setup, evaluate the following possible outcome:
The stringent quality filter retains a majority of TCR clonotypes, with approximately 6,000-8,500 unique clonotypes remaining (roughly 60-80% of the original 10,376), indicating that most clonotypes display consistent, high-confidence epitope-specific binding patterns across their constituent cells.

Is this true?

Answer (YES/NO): NO